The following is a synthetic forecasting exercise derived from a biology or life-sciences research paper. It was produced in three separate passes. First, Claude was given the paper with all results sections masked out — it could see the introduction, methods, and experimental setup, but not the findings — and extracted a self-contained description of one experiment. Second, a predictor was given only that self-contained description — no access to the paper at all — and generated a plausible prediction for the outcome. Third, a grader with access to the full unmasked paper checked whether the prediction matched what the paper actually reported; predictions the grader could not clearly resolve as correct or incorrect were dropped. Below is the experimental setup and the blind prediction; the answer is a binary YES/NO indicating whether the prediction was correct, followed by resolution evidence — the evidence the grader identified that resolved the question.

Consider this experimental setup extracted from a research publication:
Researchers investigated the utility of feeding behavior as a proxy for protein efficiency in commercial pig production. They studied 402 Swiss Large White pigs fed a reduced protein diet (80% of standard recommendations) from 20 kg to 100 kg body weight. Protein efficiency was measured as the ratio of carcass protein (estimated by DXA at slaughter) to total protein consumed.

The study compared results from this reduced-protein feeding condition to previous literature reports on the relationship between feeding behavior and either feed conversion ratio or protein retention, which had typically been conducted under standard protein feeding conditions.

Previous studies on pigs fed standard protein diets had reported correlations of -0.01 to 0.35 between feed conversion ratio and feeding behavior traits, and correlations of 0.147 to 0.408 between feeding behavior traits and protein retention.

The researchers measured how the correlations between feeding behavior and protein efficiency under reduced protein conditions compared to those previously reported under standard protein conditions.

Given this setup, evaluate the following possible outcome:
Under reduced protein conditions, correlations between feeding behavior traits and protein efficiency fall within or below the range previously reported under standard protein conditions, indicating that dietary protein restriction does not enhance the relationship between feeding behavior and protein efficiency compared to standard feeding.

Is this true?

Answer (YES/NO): YES